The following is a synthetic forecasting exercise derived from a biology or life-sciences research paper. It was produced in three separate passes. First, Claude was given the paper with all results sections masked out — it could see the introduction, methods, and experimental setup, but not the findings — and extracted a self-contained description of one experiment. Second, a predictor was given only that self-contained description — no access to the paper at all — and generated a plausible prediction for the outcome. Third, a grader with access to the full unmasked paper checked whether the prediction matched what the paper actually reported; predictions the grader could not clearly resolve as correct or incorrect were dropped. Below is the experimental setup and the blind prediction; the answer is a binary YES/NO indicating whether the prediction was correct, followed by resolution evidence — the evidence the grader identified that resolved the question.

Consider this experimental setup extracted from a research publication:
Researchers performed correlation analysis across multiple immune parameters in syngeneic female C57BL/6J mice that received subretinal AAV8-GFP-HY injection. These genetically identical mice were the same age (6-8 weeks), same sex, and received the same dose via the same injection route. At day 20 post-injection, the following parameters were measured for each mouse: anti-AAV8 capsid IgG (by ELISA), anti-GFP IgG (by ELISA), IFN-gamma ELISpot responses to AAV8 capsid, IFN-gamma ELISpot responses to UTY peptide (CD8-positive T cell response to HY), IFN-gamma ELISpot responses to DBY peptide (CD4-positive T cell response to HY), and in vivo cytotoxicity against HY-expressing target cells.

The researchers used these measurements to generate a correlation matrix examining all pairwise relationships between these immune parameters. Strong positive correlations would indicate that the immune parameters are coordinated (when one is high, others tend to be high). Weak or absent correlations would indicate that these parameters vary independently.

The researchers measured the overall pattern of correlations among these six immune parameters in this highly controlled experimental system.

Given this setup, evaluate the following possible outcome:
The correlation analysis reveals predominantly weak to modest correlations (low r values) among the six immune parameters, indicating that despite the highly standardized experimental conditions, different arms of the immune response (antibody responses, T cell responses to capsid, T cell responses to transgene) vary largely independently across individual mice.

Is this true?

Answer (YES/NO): YES